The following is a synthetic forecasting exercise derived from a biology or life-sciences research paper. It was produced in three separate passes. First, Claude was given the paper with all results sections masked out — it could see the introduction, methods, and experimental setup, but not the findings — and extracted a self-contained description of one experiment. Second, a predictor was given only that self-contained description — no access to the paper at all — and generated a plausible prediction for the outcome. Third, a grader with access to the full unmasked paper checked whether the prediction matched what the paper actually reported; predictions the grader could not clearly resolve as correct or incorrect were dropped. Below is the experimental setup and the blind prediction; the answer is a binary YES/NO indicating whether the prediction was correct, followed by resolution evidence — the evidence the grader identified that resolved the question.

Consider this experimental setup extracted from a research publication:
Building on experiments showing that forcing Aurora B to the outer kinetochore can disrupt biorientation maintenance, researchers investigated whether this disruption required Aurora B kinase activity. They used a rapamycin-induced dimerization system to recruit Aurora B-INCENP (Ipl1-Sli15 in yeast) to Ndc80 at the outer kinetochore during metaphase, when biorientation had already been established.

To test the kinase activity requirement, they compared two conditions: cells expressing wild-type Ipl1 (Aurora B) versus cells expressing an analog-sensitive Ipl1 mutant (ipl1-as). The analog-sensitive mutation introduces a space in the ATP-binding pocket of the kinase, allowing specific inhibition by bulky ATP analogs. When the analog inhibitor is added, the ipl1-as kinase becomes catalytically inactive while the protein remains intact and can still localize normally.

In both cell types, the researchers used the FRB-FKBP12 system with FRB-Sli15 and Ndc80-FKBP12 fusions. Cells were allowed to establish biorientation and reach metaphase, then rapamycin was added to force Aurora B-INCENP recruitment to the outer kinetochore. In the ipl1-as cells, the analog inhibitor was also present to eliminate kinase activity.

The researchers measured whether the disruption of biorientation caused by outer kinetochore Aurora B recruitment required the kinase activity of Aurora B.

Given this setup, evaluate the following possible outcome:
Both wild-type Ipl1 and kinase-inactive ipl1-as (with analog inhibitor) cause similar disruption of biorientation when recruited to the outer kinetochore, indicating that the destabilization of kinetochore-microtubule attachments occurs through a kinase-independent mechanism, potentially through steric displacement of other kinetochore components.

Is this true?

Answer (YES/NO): NO